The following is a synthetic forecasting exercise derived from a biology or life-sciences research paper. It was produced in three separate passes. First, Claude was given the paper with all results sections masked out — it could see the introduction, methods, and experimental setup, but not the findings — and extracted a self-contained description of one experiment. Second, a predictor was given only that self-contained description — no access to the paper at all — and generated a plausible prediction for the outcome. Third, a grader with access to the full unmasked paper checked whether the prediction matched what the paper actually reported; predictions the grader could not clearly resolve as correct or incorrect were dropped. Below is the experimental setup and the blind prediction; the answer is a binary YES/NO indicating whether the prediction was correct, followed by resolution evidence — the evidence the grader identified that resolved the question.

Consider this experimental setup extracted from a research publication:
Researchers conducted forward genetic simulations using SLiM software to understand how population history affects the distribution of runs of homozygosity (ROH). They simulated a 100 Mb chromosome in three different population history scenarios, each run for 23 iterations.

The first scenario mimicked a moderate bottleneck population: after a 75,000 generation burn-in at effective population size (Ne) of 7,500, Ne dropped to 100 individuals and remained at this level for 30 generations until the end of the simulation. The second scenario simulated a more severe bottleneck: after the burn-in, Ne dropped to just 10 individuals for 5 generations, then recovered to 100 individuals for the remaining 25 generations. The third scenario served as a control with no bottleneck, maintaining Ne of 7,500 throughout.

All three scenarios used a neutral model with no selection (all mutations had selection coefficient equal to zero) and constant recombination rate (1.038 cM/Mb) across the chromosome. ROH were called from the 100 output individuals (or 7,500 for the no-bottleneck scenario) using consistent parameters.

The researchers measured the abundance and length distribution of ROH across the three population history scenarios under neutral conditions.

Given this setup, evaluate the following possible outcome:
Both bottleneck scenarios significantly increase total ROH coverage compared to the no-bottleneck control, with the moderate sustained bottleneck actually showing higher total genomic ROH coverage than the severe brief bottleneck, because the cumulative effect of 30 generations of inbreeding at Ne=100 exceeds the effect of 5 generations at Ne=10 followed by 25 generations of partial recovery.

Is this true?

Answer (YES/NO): NO